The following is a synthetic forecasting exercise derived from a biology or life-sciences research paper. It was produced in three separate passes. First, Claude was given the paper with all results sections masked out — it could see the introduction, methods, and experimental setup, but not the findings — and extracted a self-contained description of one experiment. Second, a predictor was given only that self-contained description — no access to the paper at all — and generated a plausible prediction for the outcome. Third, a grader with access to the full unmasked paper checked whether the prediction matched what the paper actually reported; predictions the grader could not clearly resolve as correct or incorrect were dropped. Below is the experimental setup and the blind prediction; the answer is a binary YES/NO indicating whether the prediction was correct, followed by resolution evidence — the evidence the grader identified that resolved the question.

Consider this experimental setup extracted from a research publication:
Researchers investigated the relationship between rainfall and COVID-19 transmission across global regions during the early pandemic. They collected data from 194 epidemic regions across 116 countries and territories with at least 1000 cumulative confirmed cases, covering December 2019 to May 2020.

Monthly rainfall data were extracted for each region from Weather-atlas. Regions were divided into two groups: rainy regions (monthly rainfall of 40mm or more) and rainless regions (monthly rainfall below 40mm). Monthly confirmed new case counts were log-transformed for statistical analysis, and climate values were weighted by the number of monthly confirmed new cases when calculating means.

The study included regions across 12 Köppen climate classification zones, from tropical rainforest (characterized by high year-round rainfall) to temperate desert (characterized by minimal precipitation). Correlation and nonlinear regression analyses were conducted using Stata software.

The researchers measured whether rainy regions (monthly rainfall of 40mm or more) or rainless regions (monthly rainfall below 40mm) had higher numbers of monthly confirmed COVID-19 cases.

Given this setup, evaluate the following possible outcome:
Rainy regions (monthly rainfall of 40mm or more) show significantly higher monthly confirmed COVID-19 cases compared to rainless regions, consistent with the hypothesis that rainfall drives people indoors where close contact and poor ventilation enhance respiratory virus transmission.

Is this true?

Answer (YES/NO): YES